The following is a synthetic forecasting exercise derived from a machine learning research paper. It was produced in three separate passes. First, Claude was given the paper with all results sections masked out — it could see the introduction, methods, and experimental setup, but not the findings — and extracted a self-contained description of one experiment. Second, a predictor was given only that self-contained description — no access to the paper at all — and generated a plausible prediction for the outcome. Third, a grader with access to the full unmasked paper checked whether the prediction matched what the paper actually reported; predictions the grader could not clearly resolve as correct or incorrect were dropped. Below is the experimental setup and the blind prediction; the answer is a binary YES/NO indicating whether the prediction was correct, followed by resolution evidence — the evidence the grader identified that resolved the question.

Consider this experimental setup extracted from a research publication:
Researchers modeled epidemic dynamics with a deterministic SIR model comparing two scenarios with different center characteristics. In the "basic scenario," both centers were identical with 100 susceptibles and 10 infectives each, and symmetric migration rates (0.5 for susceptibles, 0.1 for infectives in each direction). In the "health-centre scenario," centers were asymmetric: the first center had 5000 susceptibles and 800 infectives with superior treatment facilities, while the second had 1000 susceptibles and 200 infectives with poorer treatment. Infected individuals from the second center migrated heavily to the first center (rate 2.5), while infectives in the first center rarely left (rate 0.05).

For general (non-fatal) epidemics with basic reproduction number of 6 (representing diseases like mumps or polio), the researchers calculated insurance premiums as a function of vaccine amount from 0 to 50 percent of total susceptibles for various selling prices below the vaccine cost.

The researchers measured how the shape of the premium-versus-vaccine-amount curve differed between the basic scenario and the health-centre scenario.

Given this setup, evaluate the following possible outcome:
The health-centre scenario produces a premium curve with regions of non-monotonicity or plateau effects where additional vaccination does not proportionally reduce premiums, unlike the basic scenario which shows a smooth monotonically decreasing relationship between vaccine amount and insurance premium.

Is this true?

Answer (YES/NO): YES